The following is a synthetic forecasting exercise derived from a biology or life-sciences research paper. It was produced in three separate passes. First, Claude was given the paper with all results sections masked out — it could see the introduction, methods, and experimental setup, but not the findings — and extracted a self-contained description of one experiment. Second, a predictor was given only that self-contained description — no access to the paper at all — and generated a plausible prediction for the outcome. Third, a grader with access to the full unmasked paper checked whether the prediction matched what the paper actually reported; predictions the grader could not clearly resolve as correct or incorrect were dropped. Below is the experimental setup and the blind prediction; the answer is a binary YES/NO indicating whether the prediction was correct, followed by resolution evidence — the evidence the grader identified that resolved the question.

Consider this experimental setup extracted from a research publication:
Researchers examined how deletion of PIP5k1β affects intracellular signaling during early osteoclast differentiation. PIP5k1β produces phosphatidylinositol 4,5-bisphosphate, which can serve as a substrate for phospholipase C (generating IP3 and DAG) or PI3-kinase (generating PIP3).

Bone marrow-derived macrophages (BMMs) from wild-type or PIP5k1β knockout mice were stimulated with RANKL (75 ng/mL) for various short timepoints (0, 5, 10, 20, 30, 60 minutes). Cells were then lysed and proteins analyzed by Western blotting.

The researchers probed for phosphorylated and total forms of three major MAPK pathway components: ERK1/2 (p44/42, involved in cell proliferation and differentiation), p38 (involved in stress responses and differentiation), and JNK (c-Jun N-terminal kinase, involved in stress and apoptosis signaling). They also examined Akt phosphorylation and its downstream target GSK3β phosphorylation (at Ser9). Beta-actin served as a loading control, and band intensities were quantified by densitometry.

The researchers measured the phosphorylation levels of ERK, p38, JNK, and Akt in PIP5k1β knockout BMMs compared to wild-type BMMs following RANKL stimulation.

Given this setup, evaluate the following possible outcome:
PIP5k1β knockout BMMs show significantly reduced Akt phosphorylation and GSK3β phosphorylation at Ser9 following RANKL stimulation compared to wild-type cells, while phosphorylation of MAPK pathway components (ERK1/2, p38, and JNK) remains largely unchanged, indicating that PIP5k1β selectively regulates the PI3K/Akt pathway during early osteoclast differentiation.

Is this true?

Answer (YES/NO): NO